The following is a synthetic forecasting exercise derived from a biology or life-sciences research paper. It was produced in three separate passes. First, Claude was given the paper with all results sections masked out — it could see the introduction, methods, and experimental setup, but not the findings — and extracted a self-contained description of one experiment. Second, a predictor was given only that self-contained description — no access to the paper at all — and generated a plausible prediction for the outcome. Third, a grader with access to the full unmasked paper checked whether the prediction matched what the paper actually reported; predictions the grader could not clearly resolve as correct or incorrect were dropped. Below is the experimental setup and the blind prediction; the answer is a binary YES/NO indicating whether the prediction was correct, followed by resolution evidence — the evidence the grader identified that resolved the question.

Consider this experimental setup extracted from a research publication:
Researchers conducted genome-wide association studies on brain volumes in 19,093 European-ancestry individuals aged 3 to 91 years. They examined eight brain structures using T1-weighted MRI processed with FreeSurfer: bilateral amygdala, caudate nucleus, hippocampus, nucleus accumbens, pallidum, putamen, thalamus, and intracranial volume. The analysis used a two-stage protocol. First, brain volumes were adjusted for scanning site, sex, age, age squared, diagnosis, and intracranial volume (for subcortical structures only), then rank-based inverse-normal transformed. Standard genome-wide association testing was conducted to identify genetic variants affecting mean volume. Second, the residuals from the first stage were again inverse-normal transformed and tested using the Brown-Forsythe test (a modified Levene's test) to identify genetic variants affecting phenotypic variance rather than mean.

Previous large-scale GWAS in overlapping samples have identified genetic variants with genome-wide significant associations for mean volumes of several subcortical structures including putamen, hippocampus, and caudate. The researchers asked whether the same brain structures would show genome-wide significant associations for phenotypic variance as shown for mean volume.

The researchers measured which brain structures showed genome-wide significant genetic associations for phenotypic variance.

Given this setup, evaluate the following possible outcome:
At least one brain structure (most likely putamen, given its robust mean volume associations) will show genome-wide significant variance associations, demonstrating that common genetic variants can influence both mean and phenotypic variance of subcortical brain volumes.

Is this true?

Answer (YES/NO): NO